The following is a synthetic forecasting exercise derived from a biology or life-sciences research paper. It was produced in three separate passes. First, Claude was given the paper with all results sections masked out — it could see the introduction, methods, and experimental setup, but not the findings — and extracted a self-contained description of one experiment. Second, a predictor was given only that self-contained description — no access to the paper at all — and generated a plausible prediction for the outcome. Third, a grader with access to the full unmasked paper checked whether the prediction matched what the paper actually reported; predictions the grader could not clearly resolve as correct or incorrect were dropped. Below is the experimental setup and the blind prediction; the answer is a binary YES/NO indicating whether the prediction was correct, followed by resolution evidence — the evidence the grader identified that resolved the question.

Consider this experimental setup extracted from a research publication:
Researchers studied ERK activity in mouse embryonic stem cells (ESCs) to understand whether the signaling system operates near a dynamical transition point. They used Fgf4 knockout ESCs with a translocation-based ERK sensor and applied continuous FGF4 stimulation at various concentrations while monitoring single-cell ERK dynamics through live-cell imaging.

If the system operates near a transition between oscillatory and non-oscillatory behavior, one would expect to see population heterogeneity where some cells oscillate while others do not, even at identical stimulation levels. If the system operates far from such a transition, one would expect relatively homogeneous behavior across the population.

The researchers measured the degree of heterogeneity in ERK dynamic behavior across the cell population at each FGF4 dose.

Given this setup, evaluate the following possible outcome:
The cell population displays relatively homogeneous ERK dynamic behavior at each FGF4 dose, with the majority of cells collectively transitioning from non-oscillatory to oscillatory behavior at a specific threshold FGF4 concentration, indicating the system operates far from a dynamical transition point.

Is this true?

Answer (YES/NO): NO